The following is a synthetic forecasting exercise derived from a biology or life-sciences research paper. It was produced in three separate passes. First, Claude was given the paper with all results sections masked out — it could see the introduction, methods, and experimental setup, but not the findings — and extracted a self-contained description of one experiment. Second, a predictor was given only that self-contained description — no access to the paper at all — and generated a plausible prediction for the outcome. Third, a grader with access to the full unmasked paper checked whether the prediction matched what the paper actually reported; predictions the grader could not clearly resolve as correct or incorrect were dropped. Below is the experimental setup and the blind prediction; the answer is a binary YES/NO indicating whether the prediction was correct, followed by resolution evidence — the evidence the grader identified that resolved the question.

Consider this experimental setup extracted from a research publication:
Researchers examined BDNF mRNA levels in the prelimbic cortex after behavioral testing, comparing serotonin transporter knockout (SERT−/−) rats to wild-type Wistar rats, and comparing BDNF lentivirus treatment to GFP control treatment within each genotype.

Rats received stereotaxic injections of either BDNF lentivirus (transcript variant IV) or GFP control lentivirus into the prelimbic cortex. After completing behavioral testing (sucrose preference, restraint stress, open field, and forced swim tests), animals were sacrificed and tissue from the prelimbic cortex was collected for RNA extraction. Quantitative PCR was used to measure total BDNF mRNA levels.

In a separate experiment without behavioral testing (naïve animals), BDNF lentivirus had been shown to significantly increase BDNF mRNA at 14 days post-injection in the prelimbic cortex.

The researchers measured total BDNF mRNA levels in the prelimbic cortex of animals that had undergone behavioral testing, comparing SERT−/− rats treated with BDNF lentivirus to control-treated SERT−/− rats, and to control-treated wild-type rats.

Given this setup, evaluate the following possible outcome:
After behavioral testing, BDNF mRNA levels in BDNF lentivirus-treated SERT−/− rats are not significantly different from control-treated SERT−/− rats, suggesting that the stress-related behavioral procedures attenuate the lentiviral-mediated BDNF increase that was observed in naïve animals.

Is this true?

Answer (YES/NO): YES